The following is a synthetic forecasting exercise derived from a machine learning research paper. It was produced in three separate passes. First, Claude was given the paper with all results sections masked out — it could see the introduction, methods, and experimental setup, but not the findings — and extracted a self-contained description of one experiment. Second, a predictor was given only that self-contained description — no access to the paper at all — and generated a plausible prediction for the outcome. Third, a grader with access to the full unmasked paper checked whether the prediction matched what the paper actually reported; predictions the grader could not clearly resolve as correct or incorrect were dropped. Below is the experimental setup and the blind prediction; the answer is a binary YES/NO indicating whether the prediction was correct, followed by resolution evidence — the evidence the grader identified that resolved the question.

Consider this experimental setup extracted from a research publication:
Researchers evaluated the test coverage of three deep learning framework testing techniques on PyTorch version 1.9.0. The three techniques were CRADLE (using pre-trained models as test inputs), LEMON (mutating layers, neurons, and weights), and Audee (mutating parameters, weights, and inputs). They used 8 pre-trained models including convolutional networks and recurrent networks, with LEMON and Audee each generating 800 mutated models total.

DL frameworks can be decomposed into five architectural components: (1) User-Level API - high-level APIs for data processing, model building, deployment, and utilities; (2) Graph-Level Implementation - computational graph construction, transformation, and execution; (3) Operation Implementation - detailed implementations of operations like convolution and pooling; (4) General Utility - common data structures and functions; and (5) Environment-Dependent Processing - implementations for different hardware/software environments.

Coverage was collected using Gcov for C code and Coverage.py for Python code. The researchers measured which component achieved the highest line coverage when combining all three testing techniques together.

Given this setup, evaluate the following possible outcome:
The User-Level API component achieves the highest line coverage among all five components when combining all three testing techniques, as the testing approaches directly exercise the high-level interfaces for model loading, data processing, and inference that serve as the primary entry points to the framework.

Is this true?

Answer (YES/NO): NO